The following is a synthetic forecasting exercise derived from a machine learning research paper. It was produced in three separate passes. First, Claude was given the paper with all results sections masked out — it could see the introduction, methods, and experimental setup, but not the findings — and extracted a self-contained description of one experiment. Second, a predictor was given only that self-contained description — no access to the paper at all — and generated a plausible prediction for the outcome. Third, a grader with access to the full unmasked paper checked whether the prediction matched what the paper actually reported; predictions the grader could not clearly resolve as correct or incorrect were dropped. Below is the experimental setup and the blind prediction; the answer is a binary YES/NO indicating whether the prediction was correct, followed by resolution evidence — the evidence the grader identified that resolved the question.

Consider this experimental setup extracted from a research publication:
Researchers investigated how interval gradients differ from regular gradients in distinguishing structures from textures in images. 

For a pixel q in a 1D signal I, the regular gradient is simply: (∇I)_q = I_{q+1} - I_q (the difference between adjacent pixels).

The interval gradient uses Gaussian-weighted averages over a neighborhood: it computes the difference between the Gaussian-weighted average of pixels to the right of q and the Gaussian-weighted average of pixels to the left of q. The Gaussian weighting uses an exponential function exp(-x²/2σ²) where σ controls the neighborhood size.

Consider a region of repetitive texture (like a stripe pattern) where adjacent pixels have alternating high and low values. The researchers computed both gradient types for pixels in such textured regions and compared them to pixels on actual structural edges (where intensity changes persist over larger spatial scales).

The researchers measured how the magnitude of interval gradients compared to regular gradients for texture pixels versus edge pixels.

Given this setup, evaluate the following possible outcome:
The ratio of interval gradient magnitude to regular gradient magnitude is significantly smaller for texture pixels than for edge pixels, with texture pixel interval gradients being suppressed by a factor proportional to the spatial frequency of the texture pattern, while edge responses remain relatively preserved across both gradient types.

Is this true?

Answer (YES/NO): NO